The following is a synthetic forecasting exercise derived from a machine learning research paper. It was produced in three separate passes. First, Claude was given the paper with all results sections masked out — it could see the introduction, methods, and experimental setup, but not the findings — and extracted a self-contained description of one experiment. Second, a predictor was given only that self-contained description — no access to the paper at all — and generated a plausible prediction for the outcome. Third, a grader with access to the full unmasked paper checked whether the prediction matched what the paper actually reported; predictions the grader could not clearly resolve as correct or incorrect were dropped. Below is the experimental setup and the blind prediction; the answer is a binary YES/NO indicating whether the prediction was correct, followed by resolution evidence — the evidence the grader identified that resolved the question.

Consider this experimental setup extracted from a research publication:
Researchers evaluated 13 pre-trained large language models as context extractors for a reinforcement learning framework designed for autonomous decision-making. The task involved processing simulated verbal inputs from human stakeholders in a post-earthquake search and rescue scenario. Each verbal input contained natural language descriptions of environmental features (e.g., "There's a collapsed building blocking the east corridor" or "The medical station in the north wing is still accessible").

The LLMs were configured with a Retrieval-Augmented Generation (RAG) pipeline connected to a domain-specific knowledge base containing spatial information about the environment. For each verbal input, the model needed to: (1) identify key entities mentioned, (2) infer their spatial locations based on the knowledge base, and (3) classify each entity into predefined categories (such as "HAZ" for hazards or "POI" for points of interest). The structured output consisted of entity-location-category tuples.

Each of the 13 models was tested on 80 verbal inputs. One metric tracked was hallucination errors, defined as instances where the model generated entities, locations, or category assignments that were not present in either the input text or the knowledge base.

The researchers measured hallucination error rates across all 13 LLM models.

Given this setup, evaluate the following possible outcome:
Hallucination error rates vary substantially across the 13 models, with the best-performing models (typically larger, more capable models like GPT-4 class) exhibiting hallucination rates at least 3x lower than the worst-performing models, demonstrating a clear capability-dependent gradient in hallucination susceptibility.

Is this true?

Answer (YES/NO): NO